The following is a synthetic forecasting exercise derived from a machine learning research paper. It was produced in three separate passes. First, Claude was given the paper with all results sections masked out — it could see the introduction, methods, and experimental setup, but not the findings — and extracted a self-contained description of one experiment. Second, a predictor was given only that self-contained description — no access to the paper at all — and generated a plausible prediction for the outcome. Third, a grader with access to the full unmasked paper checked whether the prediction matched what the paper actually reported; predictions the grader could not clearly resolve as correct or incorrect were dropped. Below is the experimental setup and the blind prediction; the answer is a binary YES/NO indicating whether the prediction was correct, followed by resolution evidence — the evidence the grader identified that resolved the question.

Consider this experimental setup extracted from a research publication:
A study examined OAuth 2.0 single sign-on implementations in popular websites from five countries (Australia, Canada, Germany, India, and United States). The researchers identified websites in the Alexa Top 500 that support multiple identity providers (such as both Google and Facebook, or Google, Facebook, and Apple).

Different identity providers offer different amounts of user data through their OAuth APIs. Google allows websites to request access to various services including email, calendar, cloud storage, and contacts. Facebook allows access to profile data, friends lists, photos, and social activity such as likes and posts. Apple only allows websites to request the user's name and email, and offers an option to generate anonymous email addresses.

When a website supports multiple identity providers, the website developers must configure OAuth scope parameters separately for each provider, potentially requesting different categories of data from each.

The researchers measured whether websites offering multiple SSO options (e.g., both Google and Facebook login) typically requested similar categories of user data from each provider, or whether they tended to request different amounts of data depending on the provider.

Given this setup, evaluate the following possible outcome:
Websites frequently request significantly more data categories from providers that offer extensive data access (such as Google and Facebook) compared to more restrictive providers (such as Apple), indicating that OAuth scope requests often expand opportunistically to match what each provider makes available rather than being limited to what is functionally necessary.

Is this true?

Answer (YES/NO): NO